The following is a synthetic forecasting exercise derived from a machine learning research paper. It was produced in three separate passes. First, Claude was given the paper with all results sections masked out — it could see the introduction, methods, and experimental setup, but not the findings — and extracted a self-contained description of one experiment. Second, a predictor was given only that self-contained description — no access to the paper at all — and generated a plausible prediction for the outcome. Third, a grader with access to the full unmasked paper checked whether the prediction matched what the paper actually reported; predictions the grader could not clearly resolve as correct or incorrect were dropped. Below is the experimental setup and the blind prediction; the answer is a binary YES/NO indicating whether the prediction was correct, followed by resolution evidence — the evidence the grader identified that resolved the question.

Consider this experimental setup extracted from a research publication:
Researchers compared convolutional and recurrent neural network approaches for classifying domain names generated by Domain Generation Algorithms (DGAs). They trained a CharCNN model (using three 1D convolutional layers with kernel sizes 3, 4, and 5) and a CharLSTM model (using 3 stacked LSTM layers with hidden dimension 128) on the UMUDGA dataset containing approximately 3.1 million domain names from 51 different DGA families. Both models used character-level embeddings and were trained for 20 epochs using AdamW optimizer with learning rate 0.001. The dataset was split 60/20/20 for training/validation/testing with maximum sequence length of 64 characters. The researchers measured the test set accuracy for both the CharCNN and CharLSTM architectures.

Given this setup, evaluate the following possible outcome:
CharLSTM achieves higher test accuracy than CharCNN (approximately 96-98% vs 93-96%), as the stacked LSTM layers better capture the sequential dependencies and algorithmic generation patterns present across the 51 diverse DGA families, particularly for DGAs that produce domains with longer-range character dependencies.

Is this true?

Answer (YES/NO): NO